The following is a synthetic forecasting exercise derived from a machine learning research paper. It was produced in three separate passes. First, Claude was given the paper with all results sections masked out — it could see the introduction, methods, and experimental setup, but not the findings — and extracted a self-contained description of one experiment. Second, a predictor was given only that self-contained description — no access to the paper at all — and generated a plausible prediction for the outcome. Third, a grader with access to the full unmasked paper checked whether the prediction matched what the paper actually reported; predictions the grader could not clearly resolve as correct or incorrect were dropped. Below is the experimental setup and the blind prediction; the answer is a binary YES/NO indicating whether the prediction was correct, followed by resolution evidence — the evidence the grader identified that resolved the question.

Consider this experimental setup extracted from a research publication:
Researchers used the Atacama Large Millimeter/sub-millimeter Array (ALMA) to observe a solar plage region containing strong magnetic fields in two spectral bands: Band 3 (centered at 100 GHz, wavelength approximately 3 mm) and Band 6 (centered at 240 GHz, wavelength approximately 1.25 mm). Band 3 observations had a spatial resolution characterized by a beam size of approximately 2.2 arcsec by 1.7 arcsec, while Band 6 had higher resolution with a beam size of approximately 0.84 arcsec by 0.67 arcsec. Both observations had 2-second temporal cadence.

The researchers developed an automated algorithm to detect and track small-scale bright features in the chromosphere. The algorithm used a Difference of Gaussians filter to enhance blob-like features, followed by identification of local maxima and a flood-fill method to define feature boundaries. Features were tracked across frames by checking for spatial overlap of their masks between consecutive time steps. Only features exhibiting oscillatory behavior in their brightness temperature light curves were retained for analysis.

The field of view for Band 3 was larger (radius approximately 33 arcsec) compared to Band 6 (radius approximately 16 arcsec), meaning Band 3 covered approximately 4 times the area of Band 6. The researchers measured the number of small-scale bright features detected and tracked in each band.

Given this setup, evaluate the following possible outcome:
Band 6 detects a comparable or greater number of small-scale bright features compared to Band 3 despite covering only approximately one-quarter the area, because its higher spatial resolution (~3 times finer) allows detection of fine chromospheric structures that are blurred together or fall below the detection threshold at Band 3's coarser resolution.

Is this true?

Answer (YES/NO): YES